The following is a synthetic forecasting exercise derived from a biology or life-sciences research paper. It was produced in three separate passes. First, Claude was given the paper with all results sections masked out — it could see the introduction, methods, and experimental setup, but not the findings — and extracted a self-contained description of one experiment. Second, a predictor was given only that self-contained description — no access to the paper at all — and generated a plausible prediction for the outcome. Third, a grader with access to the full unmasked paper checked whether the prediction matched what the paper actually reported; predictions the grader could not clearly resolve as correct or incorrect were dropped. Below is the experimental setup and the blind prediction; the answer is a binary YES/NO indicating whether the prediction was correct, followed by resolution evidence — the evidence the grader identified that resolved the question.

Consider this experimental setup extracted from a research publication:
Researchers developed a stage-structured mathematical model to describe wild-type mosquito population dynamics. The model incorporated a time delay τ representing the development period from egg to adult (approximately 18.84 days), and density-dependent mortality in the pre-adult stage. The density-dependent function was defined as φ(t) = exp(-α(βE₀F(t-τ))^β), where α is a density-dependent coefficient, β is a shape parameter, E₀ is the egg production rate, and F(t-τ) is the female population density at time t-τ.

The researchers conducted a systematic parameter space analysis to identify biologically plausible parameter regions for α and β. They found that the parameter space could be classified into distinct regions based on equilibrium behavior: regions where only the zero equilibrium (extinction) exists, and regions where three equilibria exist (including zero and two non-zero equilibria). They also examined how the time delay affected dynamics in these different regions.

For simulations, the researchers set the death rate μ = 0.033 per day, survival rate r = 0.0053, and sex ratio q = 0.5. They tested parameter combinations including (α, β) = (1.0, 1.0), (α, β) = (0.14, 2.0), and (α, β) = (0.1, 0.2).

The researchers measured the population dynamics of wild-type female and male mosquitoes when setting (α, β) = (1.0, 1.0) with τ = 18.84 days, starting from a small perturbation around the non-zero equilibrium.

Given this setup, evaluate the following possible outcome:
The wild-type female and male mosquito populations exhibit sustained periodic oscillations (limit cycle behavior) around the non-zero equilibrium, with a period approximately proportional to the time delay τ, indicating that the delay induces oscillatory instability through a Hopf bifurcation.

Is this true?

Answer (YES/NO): NO